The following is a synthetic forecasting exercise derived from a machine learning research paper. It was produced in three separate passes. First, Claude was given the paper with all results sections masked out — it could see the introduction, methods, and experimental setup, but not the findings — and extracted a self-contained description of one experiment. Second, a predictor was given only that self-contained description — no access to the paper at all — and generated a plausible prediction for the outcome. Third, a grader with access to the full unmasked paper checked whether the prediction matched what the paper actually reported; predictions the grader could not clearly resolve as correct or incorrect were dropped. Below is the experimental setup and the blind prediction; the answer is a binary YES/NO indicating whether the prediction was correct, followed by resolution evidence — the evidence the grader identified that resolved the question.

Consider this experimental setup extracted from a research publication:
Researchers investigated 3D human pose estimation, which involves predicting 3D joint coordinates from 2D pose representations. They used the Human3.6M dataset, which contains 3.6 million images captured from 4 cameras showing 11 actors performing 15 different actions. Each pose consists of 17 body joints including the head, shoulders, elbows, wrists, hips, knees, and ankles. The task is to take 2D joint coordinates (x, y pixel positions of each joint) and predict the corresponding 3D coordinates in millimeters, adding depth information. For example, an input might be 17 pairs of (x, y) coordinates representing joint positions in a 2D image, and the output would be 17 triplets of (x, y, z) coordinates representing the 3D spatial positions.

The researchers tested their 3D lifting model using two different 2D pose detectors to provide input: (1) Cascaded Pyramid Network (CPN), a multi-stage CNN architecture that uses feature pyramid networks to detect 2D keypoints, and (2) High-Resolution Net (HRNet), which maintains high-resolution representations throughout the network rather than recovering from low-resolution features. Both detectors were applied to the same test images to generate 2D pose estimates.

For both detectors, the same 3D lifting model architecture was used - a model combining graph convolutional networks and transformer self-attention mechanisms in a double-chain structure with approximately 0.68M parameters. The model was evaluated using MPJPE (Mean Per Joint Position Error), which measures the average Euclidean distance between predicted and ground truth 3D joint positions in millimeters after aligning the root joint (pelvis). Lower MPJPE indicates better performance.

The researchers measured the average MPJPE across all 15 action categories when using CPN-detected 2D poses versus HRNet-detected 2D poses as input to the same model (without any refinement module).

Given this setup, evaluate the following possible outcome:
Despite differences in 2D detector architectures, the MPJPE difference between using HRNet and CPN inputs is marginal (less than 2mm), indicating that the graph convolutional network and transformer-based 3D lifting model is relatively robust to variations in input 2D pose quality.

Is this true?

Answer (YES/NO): YES